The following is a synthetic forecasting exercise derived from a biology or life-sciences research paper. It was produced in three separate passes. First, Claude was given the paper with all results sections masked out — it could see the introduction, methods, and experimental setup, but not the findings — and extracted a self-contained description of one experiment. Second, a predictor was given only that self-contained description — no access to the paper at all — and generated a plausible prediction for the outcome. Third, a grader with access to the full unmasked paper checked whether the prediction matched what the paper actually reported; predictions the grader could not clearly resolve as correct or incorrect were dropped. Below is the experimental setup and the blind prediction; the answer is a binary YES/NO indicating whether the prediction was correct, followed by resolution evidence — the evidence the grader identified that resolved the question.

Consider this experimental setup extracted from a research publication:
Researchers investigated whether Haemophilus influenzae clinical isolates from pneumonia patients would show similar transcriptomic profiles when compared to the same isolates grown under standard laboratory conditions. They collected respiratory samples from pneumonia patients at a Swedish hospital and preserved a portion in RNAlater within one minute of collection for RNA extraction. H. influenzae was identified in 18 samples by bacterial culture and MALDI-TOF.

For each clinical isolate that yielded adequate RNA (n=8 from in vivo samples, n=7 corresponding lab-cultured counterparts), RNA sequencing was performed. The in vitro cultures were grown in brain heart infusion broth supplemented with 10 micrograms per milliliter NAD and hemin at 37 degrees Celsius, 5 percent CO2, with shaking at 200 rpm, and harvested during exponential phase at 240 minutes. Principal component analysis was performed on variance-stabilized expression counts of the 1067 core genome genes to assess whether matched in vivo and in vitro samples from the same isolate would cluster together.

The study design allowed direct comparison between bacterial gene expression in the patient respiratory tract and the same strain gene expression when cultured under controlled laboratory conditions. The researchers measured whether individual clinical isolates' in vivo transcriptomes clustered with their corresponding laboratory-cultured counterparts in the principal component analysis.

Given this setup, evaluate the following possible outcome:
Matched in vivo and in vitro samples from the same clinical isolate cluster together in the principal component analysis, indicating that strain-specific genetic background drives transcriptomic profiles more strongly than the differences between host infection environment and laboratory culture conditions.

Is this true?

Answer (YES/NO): NO